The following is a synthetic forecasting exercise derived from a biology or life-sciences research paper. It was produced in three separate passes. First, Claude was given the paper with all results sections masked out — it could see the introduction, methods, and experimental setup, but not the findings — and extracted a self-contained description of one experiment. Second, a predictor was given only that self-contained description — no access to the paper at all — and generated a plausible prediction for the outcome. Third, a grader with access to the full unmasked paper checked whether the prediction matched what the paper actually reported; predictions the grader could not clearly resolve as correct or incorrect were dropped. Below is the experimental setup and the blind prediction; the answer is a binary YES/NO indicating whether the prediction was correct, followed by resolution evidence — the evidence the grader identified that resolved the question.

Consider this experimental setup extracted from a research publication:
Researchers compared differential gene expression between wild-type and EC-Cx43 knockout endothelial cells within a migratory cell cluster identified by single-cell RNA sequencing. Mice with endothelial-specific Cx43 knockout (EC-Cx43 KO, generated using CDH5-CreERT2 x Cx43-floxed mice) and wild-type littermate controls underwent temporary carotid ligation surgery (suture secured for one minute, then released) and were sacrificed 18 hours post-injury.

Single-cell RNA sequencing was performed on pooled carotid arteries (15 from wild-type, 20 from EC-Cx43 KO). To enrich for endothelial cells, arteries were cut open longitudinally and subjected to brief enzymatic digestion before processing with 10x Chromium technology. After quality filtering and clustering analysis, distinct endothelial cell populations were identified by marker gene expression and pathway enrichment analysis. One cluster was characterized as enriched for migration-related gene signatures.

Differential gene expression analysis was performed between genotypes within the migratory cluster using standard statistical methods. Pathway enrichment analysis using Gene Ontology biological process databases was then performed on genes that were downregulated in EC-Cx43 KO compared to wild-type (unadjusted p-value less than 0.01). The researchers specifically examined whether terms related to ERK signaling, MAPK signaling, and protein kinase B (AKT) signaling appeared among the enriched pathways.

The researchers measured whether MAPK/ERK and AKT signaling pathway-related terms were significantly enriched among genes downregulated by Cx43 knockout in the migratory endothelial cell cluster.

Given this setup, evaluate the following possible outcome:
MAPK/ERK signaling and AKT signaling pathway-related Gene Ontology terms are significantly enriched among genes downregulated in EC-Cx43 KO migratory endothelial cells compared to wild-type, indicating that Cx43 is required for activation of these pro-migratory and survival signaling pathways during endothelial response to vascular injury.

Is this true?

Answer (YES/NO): YES